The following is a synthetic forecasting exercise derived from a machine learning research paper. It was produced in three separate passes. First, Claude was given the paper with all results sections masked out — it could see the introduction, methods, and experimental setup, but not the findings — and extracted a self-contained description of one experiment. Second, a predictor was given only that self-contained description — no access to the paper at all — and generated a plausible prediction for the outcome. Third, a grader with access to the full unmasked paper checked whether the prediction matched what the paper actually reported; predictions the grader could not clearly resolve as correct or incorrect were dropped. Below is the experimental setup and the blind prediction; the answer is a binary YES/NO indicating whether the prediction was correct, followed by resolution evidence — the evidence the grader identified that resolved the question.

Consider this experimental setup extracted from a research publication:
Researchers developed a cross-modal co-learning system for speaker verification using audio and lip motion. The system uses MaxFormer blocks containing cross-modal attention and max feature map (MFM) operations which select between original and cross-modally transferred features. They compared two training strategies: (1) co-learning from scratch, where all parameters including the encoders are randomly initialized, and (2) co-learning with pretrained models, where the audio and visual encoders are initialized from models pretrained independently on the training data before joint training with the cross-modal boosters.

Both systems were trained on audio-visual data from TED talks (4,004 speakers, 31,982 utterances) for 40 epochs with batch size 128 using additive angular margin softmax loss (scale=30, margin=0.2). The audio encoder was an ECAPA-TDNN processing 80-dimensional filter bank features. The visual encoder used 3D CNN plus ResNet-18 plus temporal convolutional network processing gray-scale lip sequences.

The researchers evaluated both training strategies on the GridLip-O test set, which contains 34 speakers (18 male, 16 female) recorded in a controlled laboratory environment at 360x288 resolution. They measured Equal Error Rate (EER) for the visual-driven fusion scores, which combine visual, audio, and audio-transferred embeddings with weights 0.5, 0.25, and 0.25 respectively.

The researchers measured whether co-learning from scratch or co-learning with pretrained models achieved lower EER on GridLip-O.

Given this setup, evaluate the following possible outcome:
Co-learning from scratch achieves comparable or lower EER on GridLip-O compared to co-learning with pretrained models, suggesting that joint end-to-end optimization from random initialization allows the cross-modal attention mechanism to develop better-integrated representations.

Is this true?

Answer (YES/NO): NO